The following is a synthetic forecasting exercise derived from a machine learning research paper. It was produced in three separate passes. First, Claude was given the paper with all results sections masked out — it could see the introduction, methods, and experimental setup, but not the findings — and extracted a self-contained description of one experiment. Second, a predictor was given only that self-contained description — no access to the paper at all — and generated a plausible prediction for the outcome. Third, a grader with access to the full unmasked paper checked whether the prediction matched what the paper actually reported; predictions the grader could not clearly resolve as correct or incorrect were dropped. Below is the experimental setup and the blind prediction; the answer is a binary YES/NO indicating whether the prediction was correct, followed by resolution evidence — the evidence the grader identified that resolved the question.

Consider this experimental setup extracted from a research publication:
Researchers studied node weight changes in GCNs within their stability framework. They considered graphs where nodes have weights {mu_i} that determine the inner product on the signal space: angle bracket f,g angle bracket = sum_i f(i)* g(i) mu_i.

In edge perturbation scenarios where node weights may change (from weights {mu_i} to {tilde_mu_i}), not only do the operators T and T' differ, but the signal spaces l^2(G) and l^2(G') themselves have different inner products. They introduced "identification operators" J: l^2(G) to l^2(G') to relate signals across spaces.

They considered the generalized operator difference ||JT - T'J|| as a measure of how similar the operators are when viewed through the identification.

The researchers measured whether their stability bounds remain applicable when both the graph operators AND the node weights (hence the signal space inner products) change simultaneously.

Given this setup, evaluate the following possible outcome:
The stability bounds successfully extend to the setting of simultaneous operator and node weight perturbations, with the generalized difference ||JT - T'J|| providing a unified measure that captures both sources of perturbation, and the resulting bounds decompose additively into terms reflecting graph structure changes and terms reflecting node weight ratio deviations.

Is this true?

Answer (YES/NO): NO